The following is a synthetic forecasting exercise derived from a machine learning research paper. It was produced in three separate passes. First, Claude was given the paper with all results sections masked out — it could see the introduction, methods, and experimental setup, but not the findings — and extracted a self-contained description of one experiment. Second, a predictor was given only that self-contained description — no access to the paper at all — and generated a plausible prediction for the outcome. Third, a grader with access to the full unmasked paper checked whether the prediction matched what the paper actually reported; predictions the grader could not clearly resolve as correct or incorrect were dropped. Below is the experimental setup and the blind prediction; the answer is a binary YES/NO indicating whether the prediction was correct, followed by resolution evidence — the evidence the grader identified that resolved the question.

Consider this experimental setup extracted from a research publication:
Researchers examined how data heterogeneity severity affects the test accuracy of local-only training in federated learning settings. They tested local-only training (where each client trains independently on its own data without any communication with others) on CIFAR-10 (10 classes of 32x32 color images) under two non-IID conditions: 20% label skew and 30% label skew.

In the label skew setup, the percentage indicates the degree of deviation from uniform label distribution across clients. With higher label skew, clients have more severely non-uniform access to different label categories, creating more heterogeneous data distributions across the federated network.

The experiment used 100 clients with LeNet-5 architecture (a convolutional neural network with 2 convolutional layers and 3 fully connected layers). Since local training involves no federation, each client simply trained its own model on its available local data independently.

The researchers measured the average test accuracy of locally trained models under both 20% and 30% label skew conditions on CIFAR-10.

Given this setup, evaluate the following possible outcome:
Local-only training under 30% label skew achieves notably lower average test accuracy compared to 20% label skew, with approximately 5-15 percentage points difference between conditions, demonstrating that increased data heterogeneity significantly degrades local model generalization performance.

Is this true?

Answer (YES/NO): YES